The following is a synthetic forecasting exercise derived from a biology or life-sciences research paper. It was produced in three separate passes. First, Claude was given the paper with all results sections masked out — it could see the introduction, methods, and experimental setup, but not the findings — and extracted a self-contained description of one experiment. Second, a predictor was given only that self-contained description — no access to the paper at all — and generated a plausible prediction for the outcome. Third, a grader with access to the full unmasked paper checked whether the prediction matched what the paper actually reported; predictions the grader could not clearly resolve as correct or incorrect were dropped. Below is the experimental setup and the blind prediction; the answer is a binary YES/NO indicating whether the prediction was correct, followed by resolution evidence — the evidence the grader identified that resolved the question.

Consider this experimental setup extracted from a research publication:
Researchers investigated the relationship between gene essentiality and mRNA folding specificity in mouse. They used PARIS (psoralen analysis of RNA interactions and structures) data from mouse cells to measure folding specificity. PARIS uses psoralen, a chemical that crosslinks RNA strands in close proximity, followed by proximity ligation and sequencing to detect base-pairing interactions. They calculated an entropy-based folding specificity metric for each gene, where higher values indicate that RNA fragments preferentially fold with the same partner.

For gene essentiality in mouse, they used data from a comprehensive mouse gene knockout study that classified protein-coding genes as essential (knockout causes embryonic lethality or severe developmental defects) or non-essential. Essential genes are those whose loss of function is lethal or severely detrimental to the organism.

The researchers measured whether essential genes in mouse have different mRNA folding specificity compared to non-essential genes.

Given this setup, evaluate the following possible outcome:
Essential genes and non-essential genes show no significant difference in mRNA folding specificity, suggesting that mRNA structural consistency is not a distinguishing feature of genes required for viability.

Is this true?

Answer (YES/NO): NO